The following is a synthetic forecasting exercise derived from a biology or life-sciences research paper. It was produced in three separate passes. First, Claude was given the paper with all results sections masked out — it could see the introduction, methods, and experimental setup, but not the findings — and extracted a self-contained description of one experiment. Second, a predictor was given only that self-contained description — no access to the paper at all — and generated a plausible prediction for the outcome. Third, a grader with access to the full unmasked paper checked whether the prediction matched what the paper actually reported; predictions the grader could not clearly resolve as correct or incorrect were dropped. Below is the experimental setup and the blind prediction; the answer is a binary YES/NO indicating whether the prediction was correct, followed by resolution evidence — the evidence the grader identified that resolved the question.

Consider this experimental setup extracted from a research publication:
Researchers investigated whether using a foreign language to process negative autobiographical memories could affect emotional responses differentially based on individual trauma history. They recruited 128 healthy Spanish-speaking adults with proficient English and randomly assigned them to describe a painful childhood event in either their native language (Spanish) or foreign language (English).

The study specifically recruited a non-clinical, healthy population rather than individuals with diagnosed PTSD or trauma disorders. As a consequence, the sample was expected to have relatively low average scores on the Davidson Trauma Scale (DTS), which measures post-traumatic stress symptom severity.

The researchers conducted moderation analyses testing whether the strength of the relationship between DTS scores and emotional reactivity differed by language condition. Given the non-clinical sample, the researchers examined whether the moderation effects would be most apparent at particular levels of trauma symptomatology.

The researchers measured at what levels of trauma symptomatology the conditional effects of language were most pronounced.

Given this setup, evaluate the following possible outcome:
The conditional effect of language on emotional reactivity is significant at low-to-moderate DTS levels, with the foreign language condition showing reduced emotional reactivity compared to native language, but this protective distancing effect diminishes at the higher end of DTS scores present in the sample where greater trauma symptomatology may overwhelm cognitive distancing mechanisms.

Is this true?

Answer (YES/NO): NO